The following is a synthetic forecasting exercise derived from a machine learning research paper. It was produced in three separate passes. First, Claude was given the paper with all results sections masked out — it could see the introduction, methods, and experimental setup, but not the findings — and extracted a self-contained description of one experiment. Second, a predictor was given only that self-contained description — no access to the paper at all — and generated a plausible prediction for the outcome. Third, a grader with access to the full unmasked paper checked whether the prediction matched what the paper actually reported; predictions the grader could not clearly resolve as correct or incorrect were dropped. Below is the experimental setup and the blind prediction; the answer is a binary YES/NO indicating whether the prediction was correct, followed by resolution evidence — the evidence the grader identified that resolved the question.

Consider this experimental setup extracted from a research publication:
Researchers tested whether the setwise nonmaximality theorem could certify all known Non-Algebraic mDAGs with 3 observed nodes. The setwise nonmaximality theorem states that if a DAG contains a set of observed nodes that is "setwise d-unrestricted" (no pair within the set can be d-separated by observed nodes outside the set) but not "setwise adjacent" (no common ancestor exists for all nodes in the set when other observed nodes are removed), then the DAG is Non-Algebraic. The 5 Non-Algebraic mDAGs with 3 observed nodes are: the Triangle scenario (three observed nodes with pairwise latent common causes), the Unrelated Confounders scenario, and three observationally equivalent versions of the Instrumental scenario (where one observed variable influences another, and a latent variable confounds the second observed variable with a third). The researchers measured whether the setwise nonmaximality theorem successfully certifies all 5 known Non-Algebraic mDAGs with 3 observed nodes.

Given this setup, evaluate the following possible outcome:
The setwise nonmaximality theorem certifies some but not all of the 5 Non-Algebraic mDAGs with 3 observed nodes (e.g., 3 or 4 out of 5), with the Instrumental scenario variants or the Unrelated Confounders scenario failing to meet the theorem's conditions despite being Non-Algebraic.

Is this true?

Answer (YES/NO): NO